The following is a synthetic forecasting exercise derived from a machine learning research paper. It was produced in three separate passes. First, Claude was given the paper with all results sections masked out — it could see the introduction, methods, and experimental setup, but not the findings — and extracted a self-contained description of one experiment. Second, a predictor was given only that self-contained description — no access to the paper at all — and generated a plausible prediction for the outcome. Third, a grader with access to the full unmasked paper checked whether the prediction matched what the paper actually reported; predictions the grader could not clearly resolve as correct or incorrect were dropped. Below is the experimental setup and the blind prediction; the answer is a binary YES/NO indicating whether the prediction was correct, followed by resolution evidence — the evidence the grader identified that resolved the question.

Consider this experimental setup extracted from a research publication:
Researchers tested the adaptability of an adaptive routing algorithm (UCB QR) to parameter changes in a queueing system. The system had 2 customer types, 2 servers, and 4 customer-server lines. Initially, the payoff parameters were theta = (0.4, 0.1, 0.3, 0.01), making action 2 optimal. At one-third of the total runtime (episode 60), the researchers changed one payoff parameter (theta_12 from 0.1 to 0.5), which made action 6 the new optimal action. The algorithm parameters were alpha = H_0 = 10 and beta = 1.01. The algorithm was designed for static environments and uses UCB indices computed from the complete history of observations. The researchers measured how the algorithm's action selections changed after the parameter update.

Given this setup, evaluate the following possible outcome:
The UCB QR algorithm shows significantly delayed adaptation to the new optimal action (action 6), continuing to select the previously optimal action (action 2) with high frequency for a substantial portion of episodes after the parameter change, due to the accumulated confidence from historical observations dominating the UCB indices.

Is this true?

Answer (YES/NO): NO